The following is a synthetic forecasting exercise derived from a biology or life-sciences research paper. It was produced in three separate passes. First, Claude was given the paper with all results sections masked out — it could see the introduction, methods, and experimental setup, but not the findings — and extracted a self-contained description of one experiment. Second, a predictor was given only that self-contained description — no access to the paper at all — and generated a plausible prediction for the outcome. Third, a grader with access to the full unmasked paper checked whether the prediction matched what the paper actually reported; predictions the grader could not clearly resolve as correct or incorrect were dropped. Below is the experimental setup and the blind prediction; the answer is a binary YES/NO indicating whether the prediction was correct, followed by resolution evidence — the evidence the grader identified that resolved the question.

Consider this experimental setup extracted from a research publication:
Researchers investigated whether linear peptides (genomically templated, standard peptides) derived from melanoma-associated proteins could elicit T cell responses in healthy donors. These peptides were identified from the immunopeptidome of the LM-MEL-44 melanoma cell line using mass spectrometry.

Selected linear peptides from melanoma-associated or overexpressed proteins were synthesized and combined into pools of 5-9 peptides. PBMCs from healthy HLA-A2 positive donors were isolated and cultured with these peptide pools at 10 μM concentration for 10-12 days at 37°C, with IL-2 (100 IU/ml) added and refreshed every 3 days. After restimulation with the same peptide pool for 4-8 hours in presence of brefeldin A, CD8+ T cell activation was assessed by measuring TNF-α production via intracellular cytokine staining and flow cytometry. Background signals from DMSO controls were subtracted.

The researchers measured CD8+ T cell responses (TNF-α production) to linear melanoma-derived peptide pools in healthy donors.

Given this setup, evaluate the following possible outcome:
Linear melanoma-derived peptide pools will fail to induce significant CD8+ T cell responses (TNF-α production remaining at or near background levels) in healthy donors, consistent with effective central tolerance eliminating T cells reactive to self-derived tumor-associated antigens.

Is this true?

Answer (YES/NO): NO